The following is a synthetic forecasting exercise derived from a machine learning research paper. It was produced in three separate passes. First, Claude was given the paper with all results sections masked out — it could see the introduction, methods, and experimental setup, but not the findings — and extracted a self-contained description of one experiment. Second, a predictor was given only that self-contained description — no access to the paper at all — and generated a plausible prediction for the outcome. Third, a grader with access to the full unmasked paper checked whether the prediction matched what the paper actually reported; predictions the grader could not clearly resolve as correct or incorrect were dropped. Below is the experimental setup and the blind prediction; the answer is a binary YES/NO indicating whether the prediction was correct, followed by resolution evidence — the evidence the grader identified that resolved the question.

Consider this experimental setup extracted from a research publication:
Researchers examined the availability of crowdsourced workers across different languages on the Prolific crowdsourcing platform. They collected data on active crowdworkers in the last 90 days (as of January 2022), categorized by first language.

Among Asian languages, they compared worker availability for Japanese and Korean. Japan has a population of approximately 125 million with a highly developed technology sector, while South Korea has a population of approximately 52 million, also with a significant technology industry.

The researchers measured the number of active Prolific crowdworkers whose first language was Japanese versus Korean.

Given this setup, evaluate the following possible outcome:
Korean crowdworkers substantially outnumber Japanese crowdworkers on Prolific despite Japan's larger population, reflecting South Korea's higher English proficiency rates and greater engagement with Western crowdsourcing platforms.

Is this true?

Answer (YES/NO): YES